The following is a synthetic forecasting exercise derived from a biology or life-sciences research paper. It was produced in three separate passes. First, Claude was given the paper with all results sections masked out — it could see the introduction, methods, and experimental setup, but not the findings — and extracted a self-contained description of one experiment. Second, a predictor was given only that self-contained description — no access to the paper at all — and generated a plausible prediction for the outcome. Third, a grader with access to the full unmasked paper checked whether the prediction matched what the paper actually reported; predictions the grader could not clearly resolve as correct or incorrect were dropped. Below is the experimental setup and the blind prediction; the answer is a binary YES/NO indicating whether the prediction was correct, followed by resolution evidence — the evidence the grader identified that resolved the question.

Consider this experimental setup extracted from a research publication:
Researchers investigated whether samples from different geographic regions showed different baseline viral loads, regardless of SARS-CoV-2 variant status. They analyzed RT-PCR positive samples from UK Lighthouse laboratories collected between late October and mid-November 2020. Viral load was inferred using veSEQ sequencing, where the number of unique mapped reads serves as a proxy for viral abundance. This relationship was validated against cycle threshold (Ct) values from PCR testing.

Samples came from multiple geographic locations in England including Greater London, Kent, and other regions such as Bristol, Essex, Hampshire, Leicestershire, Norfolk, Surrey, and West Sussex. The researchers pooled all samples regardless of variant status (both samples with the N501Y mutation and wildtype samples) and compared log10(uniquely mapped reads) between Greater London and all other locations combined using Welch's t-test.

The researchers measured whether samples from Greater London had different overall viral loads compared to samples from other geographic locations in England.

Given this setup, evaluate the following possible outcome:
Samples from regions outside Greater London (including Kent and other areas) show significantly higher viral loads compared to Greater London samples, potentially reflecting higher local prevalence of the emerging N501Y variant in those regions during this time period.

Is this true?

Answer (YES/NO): YES